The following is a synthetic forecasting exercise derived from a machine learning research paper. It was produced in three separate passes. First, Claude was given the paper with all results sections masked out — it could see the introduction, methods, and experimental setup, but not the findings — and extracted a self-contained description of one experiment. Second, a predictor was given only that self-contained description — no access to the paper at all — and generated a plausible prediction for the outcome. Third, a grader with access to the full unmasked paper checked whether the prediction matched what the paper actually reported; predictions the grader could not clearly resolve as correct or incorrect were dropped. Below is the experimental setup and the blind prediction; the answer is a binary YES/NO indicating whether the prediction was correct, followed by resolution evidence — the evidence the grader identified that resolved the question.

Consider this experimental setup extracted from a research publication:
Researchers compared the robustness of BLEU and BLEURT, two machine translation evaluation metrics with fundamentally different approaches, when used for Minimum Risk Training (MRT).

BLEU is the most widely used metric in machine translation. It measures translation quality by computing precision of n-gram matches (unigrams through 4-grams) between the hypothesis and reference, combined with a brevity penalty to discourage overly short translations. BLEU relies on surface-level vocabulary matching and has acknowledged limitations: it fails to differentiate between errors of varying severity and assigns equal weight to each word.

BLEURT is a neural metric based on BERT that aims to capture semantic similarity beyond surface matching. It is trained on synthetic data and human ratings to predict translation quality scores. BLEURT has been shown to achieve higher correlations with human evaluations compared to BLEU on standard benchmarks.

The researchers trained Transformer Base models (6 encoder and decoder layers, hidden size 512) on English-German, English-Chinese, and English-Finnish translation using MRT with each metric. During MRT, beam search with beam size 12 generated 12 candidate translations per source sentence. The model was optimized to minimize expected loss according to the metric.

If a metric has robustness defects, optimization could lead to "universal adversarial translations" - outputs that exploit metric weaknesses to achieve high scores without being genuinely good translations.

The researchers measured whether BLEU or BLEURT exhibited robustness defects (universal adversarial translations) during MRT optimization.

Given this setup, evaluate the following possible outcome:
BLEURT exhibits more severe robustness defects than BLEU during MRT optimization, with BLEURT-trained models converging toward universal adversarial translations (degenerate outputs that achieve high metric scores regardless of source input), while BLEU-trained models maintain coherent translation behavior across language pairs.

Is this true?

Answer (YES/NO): YES